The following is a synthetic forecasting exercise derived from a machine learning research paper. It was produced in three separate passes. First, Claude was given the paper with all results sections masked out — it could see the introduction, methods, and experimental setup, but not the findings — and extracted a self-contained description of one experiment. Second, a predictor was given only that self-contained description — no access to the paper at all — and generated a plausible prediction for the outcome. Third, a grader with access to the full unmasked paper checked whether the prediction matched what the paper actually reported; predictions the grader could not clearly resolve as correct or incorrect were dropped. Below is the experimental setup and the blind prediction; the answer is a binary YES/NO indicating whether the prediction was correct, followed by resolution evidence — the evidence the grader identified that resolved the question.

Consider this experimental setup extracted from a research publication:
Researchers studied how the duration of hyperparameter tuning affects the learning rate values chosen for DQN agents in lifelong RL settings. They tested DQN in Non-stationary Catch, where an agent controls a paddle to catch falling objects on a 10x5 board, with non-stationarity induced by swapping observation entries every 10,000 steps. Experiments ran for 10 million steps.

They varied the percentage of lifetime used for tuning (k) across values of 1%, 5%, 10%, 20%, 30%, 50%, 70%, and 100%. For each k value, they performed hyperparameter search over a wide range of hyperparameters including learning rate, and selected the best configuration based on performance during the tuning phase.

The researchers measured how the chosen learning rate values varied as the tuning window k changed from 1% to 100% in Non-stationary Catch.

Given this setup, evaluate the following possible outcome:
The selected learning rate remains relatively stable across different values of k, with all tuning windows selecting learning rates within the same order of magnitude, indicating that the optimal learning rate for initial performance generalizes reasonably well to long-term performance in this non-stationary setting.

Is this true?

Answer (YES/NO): NO